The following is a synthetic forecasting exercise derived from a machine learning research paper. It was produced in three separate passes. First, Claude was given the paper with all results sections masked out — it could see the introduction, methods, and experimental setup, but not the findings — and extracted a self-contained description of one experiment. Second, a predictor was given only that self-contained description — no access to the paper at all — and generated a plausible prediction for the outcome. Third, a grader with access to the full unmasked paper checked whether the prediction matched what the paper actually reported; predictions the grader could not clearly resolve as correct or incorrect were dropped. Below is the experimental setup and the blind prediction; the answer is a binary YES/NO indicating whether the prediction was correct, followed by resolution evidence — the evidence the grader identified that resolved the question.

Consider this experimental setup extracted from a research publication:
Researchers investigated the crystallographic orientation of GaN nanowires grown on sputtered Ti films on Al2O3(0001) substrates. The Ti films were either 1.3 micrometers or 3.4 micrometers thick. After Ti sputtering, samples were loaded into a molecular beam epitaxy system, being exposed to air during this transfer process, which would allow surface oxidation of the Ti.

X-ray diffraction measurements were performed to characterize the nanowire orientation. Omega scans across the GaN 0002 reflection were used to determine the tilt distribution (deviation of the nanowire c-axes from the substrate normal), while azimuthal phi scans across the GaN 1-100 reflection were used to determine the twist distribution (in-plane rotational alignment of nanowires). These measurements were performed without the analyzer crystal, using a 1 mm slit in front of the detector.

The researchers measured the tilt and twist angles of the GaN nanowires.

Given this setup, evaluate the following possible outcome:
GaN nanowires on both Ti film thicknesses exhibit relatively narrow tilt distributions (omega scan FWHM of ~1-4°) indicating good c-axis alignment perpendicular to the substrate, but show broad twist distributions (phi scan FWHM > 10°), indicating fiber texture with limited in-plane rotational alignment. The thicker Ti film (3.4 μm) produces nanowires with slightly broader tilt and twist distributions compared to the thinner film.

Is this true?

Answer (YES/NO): NO